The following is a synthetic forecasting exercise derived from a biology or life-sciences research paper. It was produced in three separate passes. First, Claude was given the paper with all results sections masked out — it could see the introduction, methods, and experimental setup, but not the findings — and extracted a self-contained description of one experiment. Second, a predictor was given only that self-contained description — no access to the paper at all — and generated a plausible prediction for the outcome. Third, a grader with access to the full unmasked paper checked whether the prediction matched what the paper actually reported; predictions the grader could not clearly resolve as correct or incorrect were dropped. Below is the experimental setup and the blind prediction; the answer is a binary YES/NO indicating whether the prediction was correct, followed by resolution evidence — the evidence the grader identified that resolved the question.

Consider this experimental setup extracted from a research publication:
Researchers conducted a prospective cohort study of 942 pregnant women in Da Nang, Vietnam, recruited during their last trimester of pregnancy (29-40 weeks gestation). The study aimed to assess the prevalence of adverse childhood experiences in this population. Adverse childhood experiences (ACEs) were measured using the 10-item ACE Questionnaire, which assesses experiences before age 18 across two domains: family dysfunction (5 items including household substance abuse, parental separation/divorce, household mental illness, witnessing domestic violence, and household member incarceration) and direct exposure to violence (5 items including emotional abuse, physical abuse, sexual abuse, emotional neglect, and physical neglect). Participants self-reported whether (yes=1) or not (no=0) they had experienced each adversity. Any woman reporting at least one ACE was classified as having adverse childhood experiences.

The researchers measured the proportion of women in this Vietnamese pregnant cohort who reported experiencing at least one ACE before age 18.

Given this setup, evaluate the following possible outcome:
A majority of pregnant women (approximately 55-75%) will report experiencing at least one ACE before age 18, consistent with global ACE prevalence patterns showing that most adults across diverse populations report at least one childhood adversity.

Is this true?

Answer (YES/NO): YES